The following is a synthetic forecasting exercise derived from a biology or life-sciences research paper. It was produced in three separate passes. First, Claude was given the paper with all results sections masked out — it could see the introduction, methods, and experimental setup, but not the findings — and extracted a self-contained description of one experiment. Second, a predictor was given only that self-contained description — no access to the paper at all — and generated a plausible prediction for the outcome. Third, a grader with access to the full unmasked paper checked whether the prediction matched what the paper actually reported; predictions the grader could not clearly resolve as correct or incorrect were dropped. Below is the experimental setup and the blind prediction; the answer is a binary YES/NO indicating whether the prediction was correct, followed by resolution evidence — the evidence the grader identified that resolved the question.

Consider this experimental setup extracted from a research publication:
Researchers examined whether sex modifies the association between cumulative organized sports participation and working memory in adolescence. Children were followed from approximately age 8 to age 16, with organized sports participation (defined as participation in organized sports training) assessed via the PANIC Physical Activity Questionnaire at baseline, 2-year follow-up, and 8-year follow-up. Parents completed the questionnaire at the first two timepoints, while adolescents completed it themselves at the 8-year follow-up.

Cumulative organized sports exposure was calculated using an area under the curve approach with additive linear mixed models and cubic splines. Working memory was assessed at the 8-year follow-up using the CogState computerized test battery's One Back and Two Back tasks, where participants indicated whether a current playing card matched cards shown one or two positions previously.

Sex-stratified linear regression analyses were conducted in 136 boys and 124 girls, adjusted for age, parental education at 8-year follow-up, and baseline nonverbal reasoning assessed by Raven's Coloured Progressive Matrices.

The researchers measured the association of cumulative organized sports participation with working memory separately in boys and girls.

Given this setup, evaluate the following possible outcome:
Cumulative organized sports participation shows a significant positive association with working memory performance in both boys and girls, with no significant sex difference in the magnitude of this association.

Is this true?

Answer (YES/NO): NO